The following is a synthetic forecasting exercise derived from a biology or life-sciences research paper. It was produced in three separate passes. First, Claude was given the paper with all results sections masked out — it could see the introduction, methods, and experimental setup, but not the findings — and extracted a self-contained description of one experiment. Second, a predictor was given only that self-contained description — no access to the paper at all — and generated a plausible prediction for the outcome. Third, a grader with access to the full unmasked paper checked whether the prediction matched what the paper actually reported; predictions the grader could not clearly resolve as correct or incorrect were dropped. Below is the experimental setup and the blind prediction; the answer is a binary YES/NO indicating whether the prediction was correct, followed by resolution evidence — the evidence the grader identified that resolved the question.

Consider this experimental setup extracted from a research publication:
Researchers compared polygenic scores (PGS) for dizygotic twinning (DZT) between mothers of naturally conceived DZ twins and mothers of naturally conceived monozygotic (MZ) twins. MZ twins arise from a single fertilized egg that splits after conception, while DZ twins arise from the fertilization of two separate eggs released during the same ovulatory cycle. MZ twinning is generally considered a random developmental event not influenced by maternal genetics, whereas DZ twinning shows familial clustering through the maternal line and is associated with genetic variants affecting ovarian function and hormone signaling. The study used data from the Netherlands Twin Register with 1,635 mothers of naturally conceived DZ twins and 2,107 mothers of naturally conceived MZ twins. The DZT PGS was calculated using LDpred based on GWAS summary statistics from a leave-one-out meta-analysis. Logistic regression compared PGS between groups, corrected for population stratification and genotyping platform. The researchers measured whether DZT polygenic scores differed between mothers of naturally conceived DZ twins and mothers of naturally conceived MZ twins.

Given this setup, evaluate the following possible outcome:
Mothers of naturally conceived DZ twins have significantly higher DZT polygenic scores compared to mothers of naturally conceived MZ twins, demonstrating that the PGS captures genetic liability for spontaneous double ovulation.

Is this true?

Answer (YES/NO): YES